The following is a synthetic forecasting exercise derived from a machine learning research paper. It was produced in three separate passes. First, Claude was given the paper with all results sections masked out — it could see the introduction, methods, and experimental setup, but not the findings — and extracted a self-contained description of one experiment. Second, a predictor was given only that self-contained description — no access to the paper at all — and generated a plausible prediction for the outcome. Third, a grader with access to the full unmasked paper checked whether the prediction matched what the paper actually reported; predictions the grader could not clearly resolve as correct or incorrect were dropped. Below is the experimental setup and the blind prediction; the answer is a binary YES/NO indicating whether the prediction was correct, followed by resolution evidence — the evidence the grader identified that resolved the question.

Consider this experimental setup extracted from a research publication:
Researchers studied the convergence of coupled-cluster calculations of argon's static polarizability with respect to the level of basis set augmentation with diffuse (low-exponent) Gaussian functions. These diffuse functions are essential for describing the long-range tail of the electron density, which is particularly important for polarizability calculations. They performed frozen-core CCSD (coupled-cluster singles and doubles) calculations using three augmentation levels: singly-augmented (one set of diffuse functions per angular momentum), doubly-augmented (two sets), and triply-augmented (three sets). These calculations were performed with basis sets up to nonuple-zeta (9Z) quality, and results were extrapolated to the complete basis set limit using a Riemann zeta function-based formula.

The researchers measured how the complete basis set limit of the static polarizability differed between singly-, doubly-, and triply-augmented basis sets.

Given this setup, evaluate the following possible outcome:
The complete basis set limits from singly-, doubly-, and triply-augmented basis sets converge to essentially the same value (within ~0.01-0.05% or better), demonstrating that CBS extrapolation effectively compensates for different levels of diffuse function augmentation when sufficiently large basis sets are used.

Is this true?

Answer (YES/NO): NO